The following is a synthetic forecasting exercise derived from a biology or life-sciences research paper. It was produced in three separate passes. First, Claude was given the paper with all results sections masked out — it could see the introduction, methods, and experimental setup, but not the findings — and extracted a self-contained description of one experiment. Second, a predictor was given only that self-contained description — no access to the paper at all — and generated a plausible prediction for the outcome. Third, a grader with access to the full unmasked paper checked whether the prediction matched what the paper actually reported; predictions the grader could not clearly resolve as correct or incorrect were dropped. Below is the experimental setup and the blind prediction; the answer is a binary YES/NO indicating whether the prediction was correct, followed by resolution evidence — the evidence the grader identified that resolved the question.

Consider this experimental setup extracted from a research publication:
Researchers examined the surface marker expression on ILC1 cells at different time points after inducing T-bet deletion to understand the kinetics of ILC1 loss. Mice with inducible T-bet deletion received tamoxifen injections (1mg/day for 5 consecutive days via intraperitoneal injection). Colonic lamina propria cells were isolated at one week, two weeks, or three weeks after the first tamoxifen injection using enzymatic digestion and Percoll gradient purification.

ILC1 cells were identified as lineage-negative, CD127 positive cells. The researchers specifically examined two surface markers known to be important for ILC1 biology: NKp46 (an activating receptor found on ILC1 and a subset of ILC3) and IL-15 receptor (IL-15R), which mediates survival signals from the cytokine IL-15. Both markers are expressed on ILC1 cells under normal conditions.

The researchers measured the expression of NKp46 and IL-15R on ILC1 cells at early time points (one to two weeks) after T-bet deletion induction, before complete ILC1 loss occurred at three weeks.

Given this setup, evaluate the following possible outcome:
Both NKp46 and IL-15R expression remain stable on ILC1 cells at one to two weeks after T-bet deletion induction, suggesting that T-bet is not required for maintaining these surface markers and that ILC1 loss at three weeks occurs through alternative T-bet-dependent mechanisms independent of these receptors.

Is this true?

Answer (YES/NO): NO